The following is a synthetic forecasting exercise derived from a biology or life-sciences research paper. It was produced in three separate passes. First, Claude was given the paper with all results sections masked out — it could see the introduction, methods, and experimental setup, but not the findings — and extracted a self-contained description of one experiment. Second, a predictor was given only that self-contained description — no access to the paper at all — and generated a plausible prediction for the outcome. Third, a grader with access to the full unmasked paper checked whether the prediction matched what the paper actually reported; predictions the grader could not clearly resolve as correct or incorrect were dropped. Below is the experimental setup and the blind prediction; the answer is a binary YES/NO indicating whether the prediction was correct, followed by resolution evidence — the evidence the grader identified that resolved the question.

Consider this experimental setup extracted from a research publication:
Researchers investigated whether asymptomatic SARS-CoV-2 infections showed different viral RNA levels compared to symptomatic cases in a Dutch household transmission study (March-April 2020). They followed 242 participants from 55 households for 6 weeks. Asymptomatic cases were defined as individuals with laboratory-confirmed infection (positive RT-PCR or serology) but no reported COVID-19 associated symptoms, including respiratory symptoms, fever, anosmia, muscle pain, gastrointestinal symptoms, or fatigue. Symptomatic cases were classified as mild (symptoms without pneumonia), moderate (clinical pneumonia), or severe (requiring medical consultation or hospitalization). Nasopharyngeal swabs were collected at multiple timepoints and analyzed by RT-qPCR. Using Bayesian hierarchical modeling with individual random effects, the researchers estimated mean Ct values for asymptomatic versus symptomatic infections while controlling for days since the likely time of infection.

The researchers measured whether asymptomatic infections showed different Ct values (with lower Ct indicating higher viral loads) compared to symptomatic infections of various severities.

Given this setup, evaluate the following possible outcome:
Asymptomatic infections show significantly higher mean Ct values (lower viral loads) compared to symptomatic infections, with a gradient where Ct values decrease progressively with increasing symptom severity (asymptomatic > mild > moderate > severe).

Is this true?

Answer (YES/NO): NO